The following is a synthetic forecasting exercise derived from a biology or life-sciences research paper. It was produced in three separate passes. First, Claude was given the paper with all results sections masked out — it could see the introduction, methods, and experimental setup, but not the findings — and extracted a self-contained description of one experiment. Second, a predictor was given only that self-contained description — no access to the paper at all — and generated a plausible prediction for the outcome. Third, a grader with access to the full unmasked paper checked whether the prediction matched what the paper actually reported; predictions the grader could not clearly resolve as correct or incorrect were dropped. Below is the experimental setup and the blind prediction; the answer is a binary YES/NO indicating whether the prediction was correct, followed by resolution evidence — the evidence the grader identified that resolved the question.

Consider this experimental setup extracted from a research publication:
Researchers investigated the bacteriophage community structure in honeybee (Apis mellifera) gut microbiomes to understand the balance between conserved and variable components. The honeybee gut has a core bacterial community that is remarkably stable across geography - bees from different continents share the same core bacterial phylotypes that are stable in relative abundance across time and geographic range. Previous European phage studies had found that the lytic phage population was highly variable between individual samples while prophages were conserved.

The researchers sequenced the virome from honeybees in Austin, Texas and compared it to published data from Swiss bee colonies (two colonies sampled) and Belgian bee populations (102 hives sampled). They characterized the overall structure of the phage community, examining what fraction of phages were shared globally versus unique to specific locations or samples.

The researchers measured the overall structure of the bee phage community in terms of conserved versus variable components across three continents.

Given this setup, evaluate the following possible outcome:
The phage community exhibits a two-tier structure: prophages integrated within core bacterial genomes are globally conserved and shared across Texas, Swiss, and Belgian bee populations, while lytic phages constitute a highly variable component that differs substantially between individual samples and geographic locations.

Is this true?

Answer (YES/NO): NO